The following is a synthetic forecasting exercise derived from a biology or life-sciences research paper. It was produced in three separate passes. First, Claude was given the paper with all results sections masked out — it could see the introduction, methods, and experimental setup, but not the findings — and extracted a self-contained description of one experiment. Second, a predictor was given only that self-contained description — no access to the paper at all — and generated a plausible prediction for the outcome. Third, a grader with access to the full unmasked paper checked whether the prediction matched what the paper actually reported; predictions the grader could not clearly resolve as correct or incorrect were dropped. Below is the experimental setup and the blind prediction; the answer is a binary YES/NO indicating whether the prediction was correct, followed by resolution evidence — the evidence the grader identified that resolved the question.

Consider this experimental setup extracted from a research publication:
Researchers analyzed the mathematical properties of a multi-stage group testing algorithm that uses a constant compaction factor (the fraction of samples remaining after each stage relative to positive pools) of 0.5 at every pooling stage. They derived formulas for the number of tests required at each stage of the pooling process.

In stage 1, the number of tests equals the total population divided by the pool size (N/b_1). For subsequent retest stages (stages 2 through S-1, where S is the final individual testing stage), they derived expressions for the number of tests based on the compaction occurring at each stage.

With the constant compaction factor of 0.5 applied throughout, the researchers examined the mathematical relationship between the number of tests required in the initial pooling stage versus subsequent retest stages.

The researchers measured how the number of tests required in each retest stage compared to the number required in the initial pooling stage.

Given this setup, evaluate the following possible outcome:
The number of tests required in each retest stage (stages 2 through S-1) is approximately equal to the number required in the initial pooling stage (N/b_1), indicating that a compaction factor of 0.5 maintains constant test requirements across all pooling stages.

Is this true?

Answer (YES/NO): YES